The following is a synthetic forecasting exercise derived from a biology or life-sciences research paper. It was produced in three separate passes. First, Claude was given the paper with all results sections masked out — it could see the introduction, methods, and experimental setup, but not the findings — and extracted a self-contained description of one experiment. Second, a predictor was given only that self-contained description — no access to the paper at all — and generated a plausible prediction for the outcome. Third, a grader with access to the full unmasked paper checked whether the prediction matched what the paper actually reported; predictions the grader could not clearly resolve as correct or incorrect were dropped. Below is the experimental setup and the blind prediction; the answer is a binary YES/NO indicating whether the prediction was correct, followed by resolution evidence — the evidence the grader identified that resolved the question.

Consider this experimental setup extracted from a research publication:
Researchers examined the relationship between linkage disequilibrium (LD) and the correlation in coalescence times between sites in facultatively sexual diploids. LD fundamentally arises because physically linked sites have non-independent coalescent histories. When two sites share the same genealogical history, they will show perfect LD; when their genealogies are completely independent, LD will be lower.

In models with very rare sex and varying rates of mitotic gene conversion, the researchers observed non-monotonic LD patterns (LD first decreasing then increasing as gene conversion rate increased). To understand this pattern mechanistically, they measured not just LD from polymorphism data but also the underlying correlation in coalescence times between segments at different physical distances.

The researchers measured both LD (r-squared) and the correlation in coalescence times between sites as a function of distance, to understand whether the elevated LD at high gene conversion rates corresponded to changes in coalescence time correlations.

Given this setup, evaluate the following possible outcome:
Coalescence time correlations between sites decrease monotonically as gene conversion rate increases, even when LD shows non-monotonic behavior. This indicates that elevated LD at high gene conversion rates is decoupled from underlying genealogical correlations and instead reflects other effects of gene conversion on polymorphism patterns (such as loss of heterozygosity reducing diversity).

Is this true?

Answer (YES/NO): YES